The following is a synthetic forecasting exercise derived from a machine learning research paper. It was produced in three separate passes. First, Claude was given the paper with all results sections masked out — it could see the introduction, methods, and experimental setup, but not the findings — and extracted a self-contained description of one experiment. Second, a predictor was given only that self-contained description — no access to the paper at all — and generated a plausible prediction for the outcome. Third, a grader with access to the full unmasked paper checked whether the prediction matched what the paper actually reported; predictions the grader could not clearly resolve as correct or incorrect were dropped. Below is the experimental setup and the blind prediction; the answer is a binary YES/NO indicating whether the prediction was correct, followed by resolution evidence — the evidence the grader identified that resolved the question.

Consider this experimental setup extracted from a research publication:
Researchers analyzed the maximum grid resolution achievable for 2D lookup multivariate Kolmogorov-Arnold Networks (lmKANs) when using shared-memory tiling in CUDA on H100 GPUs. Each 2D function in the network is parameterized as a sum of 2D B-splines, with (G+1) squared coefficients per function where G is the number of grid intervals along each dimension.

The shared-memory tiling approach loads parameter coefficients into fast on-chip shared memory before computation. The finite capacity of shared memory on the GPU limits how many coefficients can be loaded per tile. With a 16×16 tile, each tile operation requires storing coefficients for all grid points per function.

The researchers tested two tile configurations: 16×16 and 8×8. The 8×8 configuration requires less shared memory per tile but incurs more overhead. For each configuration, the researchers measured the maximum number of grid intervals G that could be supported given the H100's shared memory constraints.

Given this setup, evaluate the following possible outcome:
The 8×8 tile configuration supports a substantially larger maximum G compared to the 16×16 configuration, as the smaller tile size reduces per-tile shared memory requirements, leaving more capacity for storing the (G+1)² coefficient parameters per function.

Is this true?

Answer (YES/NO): YES